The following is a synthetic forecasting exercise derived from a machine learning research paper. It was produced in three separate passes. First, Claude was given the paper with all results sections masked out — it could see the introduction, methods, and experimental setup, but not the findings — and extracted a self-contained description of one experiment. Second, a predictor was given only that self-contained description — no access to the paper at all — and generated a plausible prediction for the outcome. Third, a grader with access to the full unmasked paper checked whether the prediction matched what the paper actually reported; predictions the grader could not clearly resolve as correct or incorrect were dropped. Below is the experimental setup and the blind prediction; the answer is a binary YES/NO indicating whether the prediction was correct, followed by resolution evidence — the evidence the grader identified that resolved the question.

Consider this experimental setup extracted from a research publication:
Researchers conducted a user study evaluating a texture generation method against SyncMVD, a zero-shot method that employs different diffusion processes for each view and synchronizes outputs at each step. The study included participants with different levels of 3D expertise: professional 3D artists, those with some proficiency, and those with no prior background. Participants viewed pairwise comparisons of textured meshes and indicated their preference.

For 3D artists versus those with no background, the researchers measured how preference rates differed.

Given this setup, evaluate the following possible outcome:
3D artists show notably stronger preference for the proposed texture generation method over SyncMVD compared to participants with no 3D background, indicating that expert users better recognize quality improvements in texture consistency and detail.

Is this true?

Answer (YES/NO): NO